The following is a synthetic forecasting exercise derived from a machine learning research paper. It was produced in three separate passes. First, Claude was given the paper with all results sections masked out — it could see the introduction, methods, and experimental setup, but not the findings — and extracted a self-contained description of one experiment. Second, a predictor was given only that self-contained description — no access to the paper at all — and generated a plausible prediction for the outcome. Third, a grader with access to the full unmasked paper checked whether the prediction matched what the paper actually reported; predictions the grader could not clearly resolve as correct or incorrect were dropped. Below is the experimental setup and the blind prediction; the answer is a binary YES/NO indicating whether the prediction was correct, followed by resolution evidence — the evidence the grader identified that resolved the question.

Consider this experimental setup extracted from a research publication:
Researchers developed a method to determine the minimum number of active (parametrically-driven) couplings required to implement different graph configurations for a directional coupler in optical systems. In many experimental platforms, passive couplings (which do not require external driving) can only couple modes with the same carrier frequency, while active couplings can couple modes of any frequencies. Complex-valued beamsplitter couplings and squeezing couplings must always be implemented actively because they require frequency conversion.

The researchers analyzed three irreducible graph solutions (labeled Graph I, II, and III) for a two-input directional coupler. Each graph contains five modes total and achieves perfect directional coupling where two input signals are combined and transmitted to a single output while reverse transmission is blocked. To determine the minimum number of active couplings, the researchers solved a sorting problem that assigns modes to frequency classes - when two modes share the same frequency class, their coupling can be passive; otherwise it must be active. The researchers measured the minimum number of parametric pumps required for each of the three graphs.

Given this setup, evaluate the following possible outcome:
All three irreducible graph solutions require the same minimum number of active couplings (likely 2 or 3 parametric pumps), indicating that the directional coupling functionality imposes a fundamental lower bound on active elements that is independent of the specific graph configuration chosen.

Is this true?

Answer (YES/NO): NO